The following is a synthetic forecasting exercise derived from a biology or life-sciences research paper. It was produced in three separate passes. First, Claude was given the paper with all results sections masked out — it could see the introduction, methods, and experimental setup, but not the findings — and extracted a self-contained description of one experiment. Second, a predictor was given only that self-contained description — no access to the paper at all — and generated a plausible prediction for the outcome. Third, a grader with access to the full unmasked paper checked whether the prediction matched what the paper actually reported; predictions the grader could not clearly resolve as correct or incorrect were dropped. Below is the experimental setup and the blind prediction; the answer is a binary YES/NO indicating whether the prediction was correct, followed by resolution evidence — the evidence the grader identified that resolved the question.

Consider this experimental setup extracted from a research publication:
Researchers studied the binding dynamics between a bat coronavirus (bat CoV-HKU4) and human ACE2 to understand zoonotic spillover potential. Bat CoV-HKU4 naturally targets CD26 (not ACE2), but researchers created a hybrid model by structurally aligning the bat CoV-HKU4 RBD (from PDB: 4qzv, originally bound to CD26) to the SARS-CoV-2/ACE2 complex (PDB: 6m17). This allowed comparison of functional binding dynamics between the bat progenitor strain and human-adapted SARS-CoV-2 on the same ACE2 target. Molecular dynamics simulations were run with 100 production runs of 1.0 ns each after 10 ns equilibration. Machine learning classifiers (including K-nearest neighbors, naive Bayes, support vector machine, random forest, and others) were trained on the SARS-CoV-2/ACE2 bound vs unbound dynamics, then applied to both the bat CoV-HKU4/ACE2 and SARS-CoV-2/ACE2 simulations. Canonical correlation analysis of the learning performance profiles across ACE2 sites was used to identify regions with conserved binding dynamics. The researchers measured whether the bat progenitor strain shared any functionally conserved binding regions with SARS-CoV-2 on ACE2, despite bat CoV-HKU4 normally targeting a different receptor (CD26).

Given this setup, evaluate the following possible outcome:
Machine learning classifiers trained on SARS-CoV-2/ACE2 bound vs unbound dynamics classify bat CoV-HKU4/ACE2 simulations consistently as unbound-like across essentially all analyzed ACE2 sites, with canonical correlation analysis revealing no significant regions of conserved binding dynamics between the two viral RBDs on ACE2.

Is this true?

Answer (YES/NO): NO